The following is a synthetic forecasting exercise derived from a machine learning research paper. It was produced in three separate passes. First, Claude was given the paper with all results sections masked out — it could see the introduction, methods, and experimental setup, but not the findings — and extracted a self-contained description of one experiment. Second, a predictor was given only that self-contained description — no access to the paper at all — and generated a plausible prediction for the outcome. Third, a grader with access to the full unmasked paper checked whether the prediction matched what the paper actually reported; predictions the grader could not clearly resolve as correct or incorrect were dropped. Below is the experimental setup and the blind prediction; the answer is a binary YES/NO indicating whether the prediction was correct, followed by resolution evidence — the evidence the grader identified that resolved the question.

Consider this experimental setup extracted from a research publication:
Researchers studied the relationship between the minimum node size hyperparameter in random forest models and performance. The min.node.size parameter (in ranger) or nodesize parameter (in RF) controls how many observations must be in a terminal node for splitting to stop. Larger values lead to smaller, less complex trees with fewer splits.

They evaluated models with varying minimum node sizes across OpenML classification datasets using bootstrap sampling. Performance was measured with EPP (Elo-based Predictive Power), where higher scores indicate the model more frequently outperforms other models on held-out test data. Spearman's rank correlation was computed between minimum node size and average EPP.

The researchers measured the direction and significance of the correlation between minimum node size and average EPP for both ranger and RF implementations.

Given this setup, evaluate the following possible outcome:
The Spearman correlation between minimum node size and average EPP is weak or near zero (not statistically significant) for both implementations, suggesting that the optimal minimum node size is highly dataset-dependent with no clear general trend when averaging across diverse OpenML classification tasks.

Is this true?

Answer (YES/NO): NO